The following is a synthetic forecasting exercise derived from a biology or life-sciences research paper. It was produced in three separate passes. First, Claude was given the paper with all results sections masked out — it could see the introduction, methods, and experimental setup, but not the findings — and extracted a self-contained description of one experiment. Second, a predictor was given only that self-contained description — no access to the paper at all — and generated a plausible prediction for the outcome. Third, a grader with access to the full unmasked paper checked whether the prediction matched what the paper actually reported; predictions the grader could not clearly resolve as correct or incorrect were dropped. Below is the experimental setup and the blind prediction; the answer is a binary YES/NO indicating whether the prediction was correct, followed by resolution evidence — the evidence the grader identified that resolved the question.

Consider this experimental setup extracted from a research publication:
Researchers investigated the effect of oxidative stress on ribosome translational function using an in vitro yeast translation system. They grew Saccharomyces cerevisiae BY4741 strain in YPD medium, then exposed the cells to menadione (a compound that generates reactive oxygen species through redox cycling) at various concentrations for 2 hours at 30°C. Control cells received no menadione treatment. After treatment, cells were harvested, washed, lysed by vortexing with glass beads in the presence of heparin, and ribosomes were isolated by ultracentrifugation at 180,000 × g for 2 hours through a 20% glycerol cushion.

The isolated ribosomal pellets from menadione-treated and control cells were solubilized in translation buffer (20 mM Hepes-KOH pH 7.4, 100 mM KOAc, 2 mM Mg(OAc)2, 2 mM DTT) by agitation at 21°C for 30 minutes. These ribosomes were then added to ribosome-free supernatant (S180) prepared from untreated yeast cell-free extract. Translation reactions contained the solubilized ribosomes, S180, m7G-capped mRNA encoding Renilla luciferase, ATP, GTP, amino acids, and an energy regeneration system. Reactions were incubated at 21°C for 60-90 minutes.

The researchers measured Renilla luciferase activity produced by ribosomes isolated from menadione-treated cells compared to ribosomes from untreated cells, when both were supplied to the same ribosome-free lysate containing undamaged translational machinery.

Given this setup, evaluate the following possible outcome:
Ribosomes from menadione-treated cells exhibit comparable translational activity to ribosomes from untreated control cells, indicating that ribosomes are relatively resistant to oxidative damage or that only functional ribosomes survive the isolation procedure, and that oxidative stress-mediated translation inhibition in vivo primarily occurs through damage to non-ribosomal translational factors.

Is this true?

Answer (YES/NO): NO